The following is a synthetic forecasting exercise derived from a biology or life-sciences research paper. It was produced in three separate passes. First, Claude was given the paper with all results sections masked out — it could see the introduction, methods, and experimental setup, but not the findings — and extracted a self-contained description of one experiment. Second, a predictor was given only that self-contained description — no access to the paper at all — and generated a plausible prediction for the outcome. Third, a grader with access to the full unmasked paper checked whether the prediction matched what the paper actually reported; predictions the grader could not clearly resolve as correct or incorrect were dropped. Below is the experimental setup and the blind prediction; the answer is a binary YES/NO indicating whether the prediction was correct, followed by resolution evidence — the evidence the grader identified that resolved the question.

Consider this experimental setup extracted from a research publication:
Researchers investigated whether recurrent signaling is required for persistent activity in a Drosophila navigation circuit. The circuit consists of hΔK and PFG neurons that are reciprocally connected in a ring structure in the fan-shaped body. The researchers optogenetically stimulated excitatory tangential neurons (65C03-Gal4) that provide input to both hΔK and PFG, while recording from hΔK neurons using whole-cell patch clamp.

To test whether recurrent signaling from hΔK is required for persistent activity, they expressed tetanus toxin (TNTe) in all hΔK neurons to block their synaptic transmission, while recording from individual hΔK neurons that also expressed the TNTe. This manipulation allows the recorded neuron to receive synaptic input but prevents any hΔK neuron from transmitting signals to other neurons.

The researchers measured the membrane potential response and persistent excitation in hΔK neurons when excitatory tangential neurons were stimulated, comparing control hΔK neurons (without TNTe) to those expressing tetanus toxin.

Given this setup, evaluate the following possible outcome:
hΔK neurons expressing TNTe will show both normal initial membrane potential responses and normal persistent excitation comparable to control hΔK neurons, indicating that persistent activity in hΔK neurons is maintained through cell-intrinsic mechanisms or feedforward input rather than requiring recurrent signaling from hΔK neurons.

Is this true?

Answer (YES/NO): NO